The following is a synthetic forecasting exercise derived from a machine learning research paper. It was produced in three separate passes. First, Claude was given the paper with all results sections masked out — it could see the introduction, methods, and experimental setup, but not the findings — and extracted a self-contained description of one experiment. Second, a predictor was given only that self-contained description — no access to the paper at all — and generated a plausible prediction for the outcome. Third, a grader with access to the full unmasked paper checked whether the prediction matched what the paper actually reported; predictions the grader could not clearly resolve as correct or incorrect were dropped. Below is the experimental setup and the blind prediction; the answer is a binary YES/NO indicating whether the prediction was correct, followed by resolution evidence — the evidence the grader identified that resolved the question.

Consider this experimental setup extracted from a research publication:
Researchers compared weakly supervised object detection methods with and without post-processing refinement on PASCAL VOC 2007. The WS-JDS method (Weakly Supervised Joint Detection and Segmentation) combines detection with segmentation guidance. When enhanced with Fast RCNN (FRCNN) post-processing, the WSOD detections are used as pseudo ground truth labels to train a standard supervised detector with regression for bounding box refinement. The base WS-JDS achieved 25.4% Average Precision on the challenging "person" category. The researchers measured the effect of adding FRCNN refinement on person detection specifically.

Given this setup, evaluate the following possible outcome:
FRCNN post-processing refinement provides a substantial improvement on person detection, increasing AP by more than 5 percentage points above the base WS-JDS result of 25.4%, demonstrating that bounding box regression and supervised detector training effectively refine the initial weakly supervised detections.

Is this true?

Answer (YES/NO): YES